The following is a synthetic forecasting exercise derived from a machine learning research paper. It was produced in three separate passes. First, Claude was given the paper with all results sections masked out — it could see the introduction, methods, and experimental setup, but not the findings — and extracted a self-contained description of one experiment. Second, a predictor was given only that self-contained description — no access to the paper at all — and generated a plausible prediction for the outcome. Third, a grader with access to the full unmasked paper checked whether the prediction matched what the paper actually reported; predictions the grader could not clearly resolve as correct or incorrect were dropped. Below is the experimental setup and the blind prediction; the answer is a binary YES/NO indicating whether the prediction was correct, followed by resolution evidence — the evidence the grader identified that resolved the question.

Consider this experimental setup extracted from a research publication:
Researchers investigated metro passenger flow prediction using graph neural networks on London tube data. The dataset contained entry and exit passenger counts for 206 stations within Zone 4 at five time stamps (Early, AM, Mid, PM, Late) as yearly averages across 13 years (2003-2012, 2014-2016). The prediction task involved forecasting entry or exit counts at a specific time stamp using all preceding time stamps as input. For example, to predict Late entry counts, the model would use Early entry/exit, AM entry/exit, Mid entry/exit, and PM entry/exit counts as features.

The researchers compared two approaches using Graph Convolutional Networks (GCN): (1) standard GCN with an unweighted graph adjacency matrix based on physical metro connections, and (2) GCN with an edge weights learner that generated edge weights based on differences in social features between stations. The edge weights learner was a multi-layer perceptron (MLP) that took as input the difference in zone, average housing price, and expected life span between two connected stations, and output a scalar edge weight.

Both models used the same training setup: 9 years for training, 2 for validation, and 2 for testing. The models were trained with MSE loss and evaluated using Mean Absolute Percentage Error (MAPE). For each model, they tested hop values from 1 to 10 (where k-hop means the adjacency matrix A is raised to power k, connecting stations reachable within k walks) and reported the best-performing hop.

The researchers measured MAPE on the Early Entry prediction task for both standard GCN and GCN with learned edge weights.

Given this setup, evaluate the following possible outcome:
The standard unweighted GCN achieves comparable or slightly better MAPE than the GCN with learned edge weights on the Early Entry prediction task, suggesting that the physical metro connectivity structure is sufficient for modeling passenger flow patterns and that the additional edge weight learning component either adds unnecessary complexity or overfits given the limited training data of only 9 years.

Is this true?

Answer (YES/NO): NO